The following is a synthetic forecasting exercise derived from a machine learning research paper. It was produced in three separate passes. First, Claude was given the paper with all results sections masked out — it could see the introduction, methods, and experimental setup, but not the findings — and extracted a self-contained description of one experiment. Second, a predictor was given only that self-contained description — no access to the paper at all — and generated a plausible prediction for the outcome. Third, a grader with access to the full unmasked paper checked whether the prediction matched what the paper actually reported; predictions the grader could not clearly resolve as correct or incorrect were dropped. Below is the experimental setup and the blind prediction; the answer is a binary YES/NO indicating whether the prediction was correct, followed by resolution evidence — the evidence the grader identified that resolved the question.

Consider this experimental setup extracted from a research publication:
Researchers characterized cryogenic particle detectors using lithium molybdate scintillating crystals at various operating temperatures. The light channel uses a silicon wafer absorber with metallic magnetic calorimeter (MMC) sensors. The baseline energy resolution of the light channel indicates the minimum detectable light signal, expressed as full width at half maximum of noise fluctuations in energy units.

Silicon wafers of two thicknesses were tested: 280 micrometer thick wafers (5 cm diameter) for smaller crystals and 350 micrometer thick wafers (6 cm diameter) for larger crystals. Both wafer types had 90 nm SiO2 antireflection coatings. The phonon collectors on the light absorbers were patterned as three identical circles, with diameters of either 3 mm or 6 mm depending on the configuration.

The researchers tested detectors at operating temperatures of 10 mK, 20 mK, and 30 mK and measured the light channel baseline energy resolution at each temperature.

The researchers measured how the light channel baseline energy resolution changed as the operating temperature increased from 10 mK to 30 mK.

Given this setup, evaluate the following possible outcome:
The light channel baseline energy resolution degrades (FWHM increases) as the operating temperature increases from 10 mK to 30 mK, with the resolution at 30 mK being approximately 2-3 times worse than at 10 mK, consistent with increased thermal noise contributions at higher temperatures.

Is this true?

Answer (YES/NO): YES